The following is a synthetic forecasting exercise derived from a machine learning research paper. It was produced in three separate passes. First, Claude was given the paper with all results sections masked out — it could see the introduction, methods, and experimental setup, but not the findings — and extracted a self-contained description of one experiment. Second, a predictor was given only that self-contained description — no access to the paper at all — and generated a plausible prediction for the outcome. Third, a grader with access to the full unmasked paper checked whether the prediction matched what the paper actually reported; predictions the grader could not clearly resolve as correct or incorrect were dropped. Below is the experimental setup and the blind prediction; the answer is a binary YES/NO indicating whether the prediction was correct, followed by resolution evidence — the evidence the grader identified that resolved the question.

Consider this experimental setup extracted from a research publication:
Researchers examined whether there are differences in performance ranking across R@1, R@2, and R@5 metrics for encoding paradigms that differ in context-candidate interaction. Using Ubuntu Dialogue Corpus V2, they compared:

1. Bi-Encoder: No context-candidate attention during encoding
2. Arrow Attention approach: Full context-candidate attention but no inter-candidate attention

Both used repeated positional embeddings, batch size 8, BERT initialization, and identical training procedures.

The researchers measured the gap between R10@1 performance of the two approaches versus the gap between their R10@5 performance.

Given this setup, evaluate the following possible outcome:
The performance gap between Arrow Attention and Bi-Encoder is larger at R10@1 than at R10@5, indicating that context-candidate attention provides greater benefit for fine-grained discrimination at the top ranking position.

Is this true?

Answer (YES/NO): YES